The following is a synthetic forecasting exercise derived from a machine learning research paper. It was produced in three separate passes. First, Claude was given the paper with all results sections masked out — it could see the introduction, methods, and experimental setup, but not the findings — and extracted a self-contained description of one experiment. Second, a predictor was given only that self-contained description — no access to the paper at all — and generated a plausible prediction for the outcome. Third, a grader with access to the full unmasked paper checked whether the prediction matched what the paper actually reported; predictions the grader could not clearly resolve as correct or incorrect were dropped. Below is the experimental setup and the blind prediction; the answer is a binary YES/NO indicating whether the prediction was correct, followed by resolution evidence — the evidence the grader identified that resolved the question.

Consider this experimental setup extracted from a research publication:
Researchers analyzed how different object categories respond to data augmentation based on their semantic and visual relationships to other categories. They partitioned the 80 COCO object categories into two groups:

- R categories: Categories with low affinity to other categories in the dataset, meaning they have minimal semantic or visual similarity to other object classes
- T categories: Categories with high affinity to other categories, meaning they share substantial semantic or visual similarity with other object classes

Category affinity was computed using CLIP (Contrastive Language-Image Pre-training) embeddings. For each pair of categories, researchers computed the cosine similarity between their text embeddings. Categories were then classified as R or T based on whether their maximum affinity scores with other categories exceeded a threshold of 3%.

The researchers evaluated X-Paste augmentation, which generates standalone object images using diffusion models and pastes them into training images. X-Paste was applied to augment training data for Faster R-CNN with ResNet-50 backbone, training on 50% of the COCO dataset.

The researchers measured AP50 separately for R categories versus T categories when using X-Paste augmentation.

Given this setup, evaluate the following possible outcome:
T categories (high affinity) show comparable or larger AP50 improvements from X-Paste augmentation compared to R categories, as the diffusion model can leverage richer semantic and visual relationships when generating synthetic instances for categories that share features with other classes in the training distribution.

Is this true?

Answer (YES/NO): YES